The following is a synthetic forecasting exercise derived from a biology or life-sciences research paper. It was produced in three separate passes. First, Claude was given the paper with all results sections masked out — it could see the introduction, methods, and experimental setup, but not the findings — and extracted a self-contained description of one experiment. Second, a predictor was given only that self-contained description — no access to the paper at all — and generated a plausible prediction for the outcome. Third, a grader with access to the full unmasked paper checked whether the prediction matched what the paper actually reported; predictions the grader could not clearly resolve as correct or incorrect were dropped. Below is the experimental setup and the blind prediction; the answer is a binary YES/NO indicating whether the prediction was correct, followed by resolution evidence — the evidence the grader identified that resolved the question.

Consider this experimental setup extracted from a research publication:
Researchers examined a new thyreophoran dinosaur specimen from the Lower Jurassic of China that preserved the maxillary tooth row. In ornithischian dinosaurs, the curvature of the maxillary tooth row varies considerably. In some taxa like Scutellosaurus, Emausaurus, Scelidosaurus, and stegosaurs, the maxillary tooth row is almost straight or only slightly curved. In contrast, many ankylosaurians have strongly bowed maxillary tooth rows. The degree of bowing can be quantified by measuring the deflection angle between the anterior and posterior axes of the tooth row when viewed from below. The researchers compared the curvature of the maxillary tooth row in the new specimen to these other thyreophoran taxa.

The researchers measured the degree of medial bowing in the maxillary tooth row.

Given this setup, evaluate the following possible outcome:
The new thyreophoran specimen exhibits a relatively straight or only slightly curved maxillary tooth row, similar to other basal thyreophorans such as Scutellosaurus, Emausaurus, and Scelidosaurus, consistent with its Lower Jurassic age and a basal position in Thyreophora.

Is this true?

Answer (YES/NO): NO